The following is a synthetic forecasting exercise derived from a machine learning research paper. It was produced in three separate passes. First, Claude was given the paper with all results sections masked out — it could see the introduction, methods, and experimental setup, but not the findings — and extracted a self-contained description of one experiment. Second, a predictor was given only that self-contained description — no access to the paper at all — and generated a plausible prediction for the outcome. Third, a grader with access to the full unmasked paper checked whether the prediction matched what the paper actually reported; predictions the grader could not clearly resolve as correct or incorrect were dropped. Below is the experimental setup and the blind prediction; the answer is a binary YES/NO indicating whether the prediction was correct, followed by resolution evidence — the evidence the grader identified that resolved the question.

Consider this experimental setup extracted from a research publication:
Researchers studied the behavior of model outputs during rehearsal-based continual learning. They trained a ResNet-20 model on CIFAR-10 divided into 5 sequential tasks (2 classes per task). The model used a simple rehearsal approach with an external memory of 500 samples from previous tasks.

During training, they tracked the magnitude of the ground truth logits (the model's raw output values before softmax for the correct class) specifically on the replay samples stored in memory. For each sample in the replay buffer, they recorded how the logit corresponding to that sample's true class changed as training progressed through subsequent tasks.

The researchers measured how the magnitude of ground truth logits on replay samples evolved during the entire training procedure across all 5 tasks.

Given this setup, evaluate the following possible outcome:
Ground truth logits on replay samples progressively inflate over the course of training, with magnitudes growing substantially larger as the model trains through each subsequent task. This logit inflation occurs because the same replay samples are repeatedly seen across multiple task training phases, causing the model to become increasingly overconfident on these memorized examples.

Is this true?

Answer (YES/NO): YES